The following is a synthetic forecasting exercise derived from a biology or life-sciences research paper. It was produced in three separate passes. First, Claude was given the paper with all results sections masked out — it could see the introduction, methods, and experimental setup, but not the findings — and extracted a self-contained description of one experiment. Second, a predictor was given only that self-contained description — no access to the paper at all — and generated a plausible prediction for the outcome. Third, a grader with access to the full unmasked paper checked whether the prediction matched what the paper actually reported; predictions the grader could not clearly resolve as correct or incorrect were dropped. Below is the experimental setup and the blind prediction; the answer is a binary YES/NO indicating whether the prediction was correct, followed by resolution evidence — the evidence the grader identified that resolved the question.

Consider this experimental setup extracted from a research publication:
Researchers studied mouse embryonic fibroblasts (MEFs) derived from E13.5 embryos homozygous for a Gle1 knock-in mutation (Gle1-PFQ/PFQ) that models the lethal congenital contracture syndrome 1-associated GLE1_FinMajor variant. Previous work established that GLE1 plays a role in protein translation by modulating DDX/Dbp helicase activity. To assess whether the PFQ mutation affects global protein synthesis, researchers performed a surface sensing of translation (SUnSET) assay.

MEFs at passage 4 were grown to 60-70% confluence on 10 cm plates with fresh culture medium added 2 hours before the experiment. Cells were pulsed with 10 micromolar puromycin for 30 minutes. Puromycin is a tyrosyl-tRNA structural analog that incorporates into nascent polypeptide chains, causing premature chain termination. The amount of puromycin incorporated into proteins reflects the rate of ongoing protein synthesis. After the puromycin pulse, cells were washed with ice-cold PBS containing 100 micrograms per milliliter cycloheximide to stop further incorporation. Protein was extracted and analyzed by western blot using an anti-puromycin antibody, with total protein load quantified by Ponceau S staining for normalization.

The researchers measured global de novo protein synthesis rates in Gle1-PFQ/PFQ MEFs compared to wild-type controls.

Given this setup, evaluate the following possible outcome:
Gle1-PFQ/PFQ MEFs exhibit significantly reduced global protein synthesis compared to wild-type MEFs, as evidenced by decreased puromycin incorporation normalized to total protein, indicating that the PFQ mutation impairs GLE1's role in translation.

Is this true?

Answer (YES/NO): YES